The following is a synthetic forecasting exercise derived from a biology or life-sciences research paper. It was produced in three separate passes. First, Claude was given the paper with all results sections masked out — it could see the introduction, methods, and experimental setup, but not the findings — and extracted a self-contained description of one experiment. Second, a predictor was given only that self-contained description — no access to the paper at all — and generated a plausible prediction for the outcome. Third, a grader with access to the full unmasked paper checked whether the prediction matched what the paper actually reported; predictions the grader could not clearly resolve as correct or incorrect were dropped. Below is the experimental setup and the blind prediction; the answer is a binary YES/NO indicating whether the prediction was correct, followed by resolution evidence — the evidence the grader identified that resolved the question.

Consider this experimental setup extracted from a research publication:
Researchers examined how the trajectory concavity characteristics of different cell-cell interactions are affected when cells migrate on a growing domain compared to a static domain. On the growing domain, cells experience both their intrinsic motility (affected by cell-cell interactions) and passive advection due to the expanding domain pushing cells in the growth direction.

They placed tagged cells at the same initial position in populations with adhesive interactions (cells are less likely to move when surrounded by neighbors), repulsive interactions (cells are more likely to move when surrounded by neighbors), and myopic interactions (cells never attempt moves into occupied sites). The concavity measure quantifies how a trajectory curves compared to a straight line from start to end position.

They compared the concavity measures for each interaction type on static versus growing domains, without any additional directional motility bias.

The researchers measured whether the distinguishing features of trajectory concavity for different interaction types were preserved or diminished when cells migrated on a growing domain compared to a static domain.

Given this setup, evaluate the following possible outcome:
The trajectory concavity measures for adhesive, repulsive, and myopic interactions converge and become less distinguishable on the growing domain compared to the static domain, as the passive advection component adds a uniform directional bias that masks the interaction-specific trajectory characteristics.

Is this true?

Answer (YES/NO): NO